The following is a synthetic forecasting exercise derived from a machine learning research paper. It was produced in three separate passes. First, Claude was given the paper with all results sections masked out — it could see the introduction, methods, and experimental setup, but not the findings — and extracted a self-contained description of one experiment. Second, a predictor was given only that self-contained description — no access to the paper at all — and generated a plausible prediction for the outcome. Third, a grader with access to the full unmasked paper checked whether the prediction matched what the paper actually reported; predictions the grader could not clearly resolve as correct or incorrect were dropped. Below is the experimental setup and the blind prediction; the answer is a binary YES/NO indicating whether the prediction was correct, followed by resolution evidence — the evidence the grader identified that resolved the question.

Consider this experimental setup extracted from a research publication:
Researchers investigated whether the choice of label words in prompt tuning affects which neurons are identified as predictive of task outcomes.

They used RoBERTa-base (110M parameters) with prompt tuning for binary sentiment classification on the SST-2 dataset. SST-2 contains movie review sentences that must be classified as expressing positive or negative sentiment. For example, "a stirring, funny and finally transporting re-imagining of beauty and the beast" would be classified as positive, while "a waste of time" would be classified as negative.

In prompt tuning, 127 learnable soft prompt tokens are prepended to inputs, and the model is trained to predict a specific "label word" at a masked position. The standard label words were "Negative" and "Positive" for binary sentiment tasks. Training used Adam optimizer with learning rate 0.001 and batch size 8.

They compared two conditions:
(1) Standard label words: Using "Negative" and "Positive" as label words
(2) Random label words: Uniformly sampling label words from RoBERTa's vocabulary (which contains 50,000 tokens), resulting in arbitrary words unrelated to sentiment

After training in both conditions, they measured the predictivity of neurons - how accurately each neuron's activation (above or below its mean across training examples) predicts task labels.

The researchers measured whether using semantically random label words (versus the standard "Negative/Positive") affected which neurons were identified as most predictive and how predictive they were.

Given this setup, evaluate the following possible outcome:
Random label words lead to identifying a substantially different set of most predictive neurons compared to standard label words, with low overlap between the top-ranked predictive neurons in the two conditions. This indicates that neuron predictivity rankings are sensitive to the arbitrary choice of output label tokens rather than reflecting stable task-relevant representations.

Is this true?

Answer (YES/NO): NO